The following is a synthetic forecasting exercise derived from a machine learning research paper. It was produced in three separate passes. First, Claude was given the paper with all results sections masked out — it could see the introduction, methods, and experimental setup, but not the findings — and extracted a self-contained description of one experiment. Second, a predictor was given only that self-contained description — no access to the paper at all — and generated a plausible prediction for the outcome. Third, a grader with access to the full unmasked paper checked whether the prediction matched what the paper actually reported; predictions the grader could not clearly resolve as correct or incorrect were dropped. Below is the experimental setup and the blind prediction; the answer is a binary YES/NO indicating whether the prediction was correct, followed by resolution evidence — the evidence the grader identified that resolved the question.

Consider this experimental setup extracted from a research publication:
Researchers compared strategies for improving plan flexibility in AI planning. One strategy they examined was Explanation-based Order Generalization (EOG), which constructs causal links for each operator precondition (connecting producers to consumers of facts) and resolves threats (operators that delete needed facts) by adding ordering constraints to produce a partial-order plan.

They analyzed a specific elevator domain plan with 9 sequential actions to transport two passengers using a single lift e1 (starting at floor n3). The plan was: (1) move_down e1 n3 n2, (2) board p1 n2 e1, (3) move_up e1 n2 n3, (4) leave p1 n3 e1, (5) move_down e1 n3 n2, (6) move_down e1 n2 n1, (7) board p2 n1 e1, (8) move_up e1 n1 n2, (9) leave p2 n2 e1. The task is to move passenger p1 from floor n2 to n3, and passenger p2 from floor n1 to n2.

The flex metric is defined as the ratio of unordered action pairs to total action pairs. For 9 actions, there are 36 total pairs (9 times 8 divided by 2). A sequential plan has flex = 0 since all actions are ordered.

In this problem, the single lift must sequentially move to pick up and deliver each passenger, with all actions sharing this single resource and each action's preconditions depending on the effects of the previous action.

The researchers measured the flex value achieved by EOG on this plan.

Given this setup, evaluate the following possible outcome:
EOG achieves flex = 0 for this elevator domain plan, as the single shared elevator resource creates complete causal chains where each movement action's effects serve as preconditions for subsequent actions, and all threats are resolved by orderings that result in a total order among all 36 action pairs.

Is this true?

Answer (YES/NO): YES